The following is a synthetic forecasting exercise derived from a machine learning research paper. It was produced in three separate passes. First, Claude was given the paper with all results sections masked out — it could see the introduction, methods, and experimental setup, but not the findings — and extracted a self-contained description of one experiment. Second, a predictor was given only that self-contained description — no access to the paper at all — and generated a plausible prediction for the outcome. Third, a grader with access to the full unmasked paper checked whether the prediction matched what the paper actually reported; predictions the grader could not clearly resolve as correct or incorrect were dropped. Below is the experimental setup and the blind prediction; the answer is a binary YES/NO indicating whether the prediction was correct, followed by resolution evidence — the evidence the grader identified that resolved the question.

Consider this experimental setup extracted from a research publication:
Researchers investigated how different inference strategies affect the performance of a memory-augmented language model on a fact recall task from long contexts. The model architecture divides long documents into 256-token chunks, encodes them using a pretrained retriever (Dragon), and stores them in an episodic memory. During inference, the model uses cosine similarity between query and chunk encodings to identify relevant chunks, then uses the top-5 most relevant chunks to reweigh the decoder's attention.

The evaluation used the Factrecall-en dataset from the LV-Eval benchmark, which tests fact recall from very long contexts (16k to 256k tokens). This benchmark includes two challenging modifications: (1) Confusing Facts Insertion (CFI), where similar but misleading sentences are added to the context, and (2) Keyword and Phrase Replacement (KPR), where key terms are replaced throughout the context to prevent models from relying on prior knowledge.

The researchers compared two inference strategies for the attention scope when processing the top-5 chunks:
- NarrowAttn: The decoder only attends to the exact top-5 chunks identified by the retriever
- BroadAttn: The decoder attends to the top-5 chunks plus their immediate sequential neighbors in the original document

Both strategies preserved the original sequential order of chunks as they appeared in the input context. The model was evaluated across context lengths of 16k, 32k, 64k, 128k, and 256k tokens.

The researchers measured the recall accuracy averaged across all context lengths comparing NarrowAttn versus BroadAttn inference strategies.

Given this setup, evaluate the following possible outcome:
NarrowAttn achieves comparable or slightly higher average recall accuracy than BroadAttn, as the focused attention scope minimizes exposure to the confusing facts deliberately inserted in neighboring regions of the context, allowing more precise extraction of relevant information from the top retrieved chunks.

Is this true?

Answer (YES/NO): NO